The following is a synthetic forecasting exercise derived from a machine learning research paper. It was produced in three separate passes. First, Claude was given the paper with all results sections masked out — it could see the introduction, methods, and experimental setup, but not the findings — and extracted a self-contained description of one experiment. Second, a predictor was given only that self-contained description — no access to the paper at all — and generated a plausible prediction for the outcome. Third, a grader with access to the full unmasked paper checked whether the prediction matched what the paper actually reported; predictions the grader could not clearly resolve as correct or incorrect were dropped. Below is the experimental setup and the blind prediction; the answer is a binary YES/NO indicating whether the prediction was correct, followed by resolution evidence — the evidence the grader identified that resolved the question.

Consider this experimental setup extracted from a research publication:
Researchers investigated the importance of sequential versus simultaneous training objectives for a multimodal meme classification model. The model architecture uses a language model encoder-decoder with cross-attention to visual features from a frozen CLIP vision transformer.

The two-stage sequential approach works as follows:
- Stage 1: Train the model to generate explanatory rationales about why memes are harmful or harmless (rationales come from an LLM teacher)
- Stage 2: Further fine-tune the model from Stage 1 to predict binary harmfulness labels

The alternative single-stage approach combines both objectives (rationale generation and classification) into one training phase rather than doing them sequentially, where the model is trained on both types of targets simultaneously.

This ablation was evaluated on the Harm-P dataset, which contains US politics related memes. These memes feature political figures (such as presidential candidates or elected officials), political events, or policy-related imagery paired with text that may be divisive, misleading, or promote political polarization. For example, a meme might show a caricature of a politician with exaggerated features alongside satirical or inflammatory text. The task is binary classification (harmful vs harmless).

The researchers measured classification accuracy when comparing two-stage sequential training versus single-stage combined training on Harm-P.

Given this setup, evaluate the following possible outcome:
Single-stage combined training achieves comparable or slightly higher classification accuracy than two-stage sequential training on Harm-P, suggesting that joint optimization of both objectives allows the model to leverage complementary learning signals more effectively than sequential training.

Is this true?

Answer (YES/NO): NO